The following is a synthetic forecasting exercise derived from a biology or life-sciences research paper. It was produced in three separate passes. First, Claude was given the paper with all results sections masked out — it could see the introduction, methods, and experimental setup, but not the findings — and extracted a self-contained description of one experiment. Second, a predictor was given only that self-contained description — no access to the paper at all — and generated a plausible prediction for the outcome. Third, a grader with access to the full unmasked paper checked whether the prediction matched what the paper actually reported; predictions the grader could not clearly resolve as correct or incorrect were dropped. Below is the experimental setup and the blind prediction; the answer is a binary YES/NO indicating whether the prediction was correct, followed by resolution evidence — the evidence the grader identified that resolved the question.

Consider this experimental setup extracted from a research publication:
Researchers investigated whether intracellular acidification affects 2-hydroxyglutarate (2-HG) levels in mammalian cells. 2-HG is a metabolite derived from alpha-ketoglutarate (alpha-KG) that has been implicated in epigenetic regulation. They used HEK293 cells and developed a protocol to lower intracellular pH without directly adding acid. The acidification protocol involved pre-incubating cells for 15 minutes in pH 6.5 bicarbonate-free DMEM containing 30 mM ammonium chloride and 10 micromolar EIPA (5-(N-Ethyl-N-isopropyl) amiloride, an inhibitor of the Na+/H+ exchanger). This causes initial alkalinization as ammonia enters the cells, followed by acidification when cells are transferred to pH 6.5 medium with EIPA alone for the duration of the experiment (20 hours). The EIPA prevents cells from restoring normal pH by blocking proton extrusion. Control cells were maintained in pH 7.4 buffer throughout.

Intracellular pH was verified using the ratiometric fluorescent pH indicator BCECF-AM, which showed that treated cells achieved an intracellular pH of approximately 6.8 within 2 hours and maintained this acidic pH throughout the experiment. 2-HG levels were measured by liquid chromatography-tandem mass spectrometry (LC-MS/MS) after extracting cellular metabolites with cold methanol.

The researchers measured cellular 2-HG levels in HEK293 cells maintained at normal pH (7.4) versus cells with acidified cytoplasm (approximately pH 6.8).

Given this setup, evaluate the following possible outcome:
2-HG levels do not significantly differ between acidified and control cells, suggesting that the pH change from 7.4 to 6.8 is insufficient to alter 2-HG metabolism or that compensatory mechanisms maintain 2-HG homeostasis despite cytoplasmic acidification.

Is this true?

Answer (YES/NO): NO